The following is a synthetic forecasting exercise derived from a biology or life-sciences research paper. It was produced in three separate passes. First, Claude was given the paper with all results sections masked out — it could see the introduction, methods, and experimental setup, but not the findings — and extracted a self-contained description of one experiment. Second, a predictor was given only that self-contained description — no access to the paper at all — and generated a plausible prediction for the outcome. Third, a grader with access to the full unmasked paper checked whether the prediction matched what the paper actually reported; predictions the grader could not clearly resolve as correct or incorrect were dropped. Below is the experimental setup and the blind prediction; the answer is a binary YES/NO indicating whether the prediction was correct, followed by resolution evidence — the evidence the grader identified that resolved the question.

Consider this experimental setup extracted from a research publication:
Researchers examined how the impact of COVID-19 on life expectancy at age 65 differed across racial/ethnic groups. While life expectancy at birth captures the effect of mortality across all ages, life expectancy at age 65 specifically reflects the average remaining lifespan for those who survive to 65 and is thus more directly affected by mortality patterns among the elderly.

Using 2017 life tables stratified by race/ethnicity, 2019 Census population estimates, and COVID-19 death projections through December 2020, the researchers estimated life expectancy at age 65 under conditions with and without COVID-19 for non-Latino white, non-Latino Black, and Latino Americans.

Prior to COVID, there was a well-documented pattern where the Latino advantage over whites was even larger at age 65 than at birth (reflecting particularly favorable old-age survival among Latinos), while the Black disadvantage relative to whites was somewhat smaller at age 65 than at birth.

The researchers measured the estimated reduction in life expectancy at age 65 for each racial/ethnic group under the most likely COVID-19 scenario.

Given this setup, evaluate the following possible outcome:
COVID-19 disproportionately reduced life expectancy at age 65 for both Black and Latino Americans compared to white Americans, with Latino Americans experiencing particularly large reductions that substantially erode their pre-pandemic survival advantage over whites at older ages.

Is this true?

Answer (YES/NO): YES